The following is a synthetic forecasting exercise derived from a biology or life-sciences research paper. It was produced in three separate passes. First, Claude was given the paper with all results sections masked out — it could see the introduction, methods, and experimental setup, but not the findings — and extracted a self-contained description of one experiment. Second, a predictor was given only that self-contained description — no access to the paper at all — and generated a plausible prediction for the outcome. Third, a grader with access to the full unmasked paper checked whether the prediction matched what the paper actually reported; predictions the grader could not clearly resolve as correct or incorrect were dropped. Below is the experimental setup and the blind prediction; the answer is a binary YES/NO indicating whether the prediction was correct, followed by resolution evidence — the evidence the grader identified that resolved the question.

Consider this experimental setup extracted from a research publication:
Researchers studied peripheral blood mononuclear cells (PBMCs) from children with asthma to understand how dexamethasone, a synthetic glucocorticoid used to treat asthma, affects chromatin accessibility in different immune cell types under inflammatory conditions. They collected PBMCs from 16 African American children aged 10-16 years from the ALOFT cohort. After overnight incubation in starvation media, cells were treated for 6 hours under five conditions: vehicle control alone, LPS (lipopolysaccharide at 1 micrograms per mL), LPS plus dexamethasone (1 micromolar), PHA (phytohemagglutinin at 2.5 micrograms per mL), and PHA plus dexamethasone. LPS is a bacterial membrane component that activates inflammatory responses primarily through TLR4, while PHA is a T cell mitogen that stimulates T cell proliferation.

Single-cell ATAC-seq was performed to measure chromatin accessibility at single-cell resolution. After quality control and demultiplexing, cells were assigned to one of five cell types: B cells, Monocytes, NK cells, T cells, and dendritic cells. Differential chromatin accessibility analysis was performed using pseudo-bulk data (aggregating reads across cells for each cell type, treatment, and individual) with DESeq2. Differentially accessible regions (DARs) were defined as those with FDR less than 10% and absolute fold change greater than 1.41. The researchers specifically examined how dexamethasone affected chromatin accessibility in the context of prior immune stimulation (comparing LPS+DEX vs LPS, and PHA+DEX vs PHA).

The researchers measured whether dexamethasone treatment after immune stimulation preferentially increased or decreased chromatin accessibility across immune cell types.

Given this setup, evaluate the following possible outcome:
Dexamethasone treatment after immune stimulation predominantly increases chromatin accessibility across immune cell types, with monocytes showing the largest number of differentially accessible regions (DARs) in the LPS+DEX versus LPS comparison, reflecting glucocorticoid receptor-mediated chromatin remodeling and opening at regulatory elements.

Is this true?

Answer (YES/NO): NO